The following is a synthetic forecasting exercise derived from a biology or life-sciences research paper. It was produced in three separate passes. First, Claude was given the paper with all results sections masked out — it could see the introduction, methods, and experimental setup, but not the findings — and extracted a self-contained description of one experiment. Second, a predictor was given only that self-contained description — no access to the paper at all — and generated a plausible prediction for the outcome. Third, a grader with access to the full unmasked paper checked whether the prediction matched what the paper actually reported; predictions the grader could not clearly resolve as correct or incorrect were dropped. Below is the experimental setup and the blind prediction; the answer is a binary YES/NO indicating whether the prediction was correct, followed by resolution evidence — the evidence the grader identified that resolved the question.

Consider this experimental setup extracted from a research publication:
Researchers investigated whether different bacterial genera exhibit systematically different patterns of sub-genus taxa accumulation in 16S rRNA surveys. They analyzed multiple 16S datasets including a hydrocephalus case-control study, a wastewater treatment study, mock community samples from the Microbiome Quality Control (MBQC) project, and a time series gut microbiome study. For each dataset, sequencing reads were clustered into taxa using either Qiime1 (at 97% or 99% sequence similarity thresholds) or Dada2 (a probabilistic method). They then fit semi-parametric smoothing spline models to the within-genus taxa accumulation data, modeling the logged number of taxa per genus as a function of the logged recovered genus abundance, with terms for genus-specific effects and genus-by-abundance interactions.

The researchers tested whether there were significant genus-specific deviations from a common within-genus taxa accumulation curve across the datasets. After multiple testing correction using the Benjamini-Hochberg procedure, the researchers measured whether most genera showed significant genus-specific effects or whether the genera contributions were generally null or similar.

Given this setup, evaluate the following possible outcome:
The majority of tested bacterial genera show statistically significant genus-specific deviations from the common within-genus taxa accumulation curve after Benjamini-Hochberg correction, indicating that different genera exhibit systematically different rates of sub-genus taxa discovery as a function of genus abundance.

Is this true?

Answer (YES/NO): NO